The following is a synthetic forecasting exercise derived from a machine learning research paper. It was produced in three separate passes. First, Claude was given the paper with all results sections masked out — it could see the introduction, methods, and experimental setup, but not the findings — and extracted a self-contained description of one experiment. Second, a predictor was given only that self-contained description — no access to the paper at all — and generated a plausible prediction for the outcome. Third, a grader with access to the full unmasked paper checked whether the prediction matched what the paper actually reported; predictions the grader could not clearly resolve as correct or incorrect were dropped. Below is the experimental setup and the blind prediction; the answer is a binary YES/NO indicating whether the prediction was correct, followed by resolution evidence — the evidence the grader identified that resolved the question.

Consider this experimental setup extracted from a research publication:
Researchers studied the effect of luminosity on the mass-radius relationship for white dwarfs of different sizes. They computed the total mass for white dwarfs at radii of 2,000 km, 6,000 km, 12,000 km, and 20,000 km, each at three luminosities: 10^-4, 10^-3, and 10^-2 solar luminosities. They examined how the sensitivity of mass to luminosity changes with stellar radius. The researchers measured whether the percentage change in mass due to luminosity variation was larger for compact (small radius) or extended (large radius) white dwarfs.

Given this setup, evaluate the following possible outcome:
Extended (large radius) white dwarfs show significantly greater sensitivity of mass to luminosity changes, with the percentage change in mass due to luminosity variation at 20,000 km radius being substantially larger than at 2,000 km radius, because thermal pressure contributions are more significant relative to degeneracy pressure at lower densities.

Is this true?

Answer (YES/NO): YES